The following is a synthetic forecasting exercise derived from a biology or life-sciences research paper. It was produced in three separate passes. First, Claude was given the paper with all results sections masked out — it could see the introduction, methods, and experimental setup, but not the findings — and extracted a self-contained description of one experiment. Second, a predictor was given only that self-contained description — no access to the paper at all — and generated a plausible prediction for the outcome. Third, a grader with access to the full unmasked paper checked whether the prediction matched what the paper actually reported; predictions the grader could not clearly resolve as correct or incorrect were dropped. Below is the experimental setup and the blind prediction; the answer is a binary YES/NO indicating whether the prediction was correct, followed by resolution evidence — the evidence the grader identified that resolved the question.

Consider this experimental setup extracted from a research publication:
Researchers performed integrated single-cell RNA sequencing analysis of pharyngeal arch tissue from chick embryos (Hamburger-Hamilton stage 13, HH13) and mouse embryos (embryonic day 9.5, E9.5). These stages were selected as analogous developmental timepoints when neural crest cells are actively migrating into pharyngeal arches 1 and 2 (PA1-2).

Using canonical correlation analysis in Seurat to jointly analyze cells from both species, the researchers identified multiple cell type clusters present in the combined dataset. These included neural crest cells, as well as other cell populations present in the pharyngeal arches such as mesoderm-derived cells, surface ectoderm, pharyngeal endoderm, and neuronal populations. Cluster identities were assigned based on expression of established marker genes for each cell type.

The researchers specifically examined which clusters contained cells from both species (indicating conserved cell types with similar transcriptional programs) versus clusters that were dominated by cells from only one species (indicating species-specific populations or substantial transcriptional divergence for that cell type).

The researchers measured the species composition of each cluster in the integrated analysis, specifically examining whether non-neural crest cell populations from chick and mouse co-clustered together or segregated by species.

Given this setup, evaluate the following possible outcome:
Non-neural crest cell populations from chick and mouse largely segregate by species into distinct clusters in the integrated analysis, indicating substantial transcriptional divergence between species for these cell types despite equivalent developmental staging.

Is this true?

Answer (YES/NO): NO